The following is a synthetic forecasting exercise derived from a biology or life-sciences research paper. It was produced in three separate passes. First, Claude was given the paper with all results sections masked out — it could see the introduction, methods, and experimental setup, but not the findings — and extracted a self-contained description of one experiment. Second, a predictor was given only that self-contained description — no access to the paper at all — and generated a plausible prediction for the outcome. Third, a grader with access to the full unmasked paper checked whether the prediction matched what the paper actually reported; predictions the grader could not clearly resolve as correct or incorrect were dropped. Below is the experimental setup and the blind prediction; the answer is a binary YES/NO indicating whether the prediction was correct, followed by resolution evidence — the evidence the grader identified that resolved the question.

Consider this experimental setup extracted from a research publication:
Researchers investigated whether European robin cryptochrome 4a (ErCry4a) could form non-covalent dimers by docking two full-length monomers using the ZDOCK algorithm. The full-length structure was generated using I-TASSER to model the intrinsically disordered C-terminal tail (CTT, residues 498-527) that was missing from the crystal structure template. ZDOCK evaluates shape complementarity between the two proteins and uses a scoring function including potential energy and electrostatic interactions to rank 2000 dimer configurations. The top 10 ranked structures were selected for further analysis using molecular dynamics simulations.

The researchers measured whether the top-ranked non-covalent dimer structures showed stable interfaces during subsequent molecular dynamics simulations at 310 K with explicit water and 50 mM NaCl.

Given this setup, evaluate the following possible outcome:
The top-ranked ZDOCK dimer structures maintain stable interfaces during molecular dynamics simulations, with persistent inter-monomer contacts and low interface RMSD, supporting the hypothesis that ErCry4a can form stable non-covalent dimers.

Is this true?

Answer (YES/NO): YES